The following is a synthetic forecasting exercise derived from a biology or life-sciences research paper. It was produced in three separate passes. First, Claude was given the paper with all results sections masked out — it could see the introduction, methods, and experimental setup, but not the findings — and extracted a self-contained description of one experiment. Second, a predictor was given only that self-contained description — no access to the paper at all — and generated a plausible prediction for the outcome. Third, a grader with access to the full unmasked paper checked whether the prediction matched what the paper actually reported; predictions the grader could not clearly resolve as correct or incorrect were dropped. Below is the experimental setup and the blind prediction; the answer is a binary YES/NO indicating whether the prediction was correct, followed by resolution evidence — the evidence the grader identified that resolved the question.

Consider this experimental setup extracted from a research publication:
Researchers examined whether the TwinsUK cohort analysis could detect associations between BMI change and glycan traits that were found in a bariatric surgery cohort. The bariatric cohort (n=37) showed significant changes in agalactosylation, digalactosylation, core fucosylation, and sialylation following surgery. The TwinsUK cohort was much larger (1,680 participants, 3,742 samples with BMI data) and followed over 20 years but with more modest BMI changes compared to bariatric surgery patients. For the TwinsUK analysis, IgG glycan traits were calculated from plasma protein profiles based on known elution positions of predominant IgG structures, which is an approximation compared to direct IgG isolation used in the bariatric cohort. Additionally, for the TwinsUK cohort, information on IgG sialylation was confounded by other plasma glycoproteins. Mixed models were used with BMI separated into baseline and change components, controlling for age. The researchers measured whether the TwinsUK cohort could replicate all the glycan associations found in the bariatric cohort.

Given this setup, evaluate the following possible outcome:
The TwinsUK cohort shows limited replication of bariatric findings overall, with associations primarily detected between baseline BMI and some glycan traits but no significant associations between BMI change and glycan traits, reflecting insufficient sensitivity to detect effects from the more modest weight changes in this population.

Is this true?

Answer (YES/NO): NO